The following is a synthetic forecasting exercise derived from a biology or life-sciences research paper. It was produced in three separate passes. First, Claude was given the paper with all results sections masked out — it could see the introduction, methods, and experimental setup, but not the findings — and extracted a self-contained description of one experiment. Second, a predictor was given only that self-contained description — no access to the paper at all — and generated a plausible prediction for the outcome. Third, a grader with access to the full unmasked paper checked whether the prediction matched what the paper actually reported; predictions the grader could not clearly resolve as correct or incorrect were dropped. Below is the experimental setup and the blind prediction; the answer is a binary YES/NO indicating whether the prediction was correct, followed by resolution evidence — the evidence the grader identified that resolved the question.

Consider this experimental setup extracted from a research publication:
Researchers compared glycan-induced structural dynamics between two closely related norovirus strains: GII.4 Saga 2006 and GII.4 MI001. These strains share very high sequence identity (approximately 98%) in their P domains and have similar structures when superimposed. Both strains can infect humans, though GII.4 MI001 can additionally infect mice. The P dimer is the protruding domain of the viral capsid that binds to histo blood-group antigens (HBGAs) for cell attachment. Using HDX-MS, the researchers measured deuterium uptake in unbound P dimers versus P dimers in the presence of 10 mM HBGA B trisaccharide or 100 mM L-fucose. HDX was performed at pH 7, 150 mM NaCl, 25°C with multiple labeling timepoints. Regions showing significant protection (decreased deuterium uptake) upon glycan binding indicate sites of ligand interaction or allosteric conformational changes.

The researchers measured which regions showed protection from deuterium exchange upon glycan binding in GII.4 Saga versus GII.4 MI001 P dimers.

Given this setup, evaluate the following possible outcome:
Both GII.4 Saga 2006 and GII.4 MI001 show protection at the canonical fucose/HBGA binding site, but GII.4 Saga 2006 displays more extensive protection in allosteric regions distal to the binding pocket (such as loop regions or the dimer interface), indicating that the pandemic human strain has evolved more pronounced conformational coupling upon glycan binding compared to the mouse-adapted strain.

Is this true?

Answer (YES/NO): NO